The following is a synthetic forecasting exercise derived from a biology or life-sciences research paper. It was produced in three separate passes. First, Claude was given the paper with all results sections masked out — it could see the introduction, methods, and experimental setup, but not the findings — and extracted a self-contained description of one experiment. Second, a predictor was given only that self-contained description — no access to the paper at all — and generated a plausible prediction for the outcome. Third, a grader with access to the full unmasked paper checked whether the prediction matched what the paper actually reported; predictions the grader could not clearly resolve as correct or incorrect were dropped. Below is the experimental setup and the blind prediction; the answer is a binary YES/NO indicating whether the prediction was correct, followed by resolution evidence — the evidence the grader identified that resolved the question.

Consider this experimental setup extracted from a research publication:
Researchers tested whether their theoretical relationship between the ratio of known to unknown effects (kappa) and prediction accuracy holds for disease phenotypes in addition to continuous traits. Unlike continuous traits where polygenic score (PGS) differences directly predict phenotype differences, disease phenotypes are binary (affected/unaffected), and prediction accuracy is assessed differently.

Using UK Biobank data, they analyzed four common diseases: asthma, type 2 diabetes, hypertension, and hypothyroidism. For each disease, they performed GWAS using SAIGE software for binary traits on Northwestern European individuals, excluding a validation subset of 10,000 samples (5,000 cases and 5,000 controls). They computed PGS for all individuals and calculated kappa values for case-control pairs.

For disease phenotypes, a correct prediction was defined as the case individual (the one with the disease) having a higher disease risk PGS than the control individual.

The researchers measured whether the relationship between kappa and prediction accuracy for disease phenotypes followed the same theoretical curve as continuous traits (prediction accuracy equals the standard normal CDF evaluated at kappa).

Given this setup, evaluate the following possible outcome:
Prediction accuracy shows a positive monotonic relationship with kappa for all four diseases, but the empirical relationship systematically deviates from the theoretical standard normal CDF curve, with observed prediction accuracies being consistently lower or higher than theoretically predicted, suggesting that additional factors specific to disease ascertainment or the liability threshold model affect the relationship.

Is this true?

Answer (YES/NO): NO